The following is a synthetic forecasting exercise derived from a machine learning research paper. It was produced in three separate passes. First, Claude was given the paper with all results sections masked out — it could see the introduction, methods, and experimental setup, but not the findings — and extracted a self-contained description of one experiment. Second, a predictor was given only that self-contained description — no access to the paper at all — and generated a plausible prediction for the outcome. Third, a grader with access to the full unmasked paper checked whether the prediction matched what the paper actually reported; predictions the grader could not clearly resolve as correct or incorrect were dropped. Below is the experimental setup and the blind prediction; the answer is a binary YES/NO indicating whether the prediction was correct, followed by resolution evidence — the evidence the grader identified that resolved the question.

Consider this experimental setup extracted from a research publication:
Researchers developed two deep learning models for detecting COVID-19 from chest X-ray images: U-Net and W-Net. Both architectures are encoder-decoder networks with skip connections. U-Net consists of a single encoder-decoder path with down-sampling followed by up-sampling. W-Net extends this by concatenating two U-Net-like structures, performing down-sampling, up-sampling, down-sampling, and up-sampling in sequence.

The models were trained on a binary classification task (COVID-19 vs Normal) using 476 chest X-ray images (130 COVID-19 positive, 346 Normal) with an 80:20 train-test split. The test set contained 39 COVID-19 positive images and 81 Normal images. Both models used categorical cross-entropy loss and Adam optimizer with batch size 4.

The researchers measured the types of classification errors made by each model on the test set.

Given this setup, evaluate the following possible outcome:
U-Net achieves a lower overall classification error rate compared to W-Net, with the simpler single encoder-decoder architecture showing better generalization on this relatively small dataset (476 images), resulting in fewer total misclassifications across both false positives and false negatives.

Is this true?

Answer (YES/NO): NO